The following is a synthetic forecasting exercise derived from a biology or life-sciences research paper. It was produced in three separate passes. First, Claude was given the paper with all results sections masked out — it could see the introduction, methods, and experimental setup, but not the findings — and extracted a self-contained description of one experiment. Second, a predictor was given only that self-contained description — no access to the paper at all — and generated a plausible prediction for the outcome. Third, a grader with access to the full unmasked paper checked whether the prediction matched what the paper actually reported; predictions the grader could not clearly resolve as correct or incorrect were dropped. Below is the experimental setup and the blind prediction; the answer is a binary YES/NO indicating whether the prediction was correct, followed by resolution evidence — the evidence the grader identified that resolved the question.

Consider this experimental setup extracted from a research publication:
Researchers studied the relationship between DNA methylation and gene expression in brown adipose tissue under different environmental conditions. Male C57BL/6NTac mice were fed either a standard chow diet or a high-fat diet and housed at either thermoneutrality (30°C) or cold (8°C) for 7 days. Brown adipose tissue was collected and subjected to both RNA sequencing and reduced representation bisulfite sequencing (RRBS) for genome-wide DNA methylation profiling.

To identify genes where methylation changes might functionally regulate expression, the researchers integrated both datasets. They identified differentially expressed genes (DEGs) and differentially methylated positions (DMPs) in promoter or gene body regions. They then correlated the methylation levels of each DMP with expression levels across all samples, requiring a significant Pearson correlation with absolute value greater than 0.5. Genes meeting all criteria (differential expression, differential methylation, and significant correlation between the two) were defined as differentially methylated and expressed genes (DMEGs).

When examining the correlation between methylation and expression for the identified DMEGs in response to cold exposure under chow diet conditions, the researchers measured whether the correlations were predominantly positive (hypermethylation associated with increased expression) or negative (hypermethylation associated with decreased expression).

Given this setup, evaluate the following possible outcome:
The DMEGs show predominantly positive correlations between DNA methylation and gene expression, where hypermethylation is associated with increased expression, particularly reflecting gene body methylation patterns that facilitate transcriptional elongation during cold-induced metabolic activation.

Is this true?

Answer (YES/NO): NO